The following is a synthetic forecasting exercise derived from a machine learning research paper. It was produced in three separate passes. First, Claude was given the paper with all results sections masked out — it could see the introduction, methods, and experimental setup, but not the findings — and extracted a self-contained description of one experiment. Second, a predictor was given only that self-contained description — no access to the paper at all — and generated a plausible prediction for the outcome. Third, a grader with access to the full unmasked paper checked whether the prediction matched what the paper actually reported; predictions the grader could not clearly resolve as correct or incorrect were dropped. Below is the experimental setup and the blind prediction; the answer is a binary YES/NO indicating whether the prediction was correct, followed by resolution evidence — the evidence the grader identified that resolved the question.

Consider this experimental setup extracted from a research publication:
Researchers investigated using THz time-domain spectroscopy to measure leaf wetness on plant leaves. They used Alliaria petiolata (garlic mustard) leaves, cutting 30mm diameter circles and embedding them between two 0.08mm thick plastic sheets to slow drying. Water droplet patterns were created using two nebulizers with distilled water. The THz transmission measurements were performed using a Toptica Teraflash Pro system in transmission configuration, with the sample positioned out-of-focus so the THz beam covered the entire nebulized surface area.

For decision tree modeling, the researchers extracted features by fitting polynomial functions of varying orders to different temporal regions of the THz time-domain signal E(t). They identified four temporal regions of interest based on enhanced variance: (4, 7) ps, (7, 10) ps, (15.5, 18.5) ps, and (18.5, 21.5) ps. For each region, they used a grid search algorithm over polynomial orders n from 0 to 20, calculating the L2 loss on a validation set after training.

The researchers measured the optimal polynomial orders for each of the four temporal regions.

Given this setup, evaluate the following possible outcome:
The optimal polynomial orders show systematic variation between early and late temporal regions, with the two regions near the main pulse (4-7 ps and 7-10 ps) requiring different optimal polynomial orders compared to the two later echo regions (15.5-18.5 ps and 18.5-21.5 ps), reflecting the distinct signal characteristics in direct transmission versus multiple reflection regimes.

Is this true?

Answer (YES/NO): NO